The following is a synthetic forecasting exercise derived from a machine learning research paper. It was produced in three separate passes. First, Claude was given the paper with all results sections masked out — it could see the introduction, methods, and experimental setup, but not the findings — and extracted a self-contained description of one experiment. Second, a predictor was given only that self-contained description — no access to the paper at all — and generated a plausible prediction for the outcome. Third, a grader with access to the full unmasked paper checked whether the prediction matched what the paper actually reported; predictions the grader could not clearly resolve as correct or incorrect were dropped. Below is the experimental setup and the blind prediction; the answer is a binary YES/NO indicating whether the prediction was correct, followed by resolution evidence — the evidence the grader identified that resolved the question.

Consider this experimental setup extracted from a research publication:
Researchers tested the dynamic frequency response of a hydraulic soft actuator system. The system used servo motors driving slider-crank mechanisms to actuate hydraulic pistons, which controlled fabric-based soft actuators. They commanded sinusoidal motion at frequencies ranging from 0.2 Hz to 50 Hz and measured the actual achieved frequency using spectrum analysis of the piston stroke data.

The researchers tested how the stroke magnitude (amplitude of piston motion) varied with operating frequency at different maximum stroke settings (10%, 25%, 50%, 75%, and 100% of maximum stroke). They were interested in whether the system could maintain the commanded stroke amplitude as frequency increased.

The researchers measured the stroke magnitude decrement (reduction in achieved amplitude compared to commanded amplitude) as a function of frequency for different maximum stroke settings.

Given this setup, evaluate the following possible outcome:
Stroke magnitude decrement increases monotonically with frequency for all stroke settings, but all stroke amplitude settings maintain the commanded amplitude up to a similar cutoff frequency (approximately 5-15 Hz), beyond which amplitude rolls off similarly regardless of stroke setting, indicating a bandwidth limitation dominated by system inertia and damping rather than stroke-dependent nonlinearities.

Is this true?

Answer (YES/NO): NO